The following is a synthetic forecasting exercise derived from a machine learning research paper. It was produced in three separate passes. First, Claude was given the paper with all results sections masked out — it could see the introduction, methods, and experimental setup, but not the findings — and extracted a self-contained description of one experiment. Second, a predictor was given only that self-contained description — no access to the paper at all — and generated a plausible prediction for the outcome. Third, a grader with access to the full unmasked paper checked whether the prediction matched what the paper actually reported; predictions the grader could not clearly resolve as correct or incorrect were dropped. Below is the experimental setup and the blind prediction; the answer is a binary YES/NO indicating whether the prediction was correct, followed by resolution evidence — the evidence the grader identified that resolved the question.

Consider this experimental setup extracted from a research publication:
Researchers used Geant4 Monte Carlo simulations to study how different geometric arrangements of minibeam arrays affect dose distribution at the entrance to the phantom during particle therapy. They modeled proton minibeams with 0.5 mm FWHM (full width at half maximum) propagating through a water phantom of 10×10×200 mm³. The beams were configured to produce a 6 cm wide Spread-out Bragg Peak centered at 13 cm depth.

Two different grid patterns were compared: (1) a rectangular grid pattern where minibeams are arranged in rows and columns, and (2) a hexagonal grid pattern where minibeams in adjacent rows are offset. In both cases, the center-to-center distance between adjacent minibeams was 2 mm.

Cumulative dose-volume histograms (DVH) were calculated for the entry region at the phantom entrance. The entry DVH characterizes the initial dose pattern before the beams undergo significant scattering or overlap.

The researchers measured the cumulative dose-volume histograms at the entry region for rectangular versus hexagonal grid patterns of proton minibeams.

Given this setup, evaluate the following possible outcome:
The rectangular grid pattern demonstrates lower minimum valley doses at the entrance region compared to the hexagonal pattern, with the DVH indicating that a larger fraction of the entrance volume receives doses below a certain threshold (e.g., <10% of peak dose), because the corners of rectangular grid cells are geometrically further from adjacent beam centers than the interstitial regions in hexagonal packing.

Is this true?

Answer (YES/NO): NO